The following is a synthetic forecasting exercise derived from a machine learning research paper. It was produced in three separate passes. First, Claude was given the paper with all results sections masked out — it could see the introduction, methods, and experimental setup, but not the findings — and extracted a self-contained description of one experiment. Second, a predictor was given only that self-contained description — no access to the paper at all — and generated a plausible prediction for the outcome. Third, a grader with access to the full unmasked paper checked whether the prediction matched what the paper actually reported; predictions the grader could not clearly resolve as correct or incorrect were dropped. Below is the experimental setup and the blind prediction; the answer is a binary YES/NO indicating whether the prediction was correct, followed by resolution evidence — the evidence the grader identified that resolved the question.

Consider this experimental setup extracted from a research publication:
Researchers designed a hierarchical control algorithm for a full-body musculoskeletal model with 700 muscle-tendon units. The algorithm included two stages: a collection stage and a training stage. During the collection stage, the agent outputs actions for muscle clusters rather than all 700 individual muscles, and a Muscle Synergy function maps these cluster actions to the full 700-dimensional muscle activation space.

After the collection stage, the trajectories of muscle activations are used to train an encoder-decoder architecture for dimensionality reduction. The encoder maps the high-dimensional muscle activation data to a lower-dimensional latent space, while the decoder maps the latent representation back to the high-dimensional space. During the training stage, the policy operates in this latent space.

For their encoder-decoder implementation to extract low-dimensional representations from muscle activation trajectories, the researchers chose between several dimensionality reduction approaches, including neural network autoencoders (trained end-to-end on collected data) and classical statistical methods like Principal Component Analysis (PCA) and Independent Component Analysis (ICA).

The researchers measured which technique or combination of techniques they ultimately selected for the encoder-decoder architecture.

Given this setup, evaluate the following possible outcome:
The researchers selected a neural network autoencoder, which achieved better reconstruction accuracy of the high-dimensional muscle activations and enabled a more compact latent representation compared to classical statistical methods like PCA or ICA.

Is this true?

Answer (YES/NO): NO